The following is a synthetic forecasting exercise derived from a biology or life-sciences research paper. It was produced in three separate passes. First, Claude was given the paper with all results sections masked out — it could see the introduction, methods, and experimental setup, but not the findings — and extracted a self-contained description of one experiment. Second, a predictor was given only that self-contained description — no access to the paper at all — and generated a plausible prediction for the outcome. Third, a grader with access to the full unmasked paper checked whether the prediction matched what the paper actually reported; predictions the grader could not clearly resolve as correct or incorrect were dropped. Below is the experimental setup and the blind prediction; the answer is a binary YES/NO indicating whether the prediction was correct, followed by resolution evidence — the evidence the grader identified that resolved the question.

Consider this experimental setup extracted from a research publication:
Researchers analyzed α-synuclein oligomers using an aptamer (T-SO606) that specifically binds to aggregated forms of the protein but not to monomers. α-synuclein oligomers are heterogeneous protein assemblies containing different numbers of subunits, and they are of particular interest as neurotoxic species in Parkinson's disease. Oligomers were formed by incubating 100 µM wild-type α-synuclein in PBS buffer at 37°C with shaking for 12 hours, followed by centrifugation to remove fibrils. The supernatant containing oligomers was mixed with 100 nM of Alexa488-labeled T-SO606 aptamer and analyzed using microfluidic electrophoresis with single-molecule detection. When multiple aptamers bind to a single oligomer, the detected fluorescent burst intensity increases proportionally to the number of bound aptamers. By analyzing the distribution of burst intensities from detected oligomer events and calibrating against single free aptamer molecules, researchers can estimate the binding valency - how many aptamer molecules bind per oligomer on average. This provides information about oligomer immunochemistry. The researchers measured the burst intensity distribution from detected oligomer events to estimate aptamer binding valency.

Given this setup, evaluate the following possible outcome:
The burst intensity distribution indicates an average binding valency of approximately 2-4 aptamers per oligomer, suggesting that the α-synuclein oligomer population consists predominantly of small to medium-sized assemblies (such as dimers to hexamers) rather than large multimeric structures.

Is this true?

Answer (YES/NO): NO